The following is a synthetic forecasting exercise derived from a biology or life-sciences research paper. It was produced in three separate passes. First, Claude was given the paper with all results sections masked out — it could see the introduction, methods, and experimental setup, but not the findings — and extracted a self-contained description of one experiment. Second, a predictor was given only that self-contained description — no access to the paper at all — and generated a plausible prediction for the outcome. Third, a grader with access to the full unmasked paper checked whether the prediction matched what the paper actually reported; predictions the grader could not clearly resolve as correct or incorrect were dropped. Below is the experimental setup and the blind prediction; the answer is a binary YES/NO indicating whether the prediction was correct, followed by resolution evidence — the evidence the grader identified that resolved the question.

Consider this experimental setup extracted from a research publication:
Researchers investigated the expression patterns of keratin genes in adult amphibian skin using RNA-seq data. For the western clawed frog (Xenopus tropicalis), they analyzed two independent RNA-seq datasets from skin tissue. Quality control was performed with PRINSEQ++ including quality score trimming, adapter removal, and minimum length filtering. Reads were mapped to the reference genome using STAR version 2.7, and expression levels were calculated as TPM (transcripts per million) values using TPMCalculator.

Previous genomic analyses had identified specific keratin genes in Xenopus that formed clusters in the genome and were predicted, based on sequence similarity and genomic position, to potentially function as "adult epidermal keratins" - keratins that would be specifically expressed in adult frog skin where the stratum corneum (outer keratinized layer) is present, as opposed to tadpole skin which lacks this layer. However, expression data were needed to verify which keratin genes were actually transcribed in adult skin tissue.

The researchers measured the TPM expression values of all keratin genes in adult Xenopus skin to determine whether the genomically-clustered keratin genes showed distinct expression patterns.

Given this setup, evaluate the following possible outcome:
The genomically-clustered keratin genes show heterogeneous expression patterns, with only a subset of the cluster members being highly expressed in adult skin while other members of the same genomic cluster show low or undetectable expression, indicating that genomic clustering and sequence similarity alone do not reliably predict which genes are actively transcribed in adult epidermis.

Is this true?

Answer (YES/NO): NO